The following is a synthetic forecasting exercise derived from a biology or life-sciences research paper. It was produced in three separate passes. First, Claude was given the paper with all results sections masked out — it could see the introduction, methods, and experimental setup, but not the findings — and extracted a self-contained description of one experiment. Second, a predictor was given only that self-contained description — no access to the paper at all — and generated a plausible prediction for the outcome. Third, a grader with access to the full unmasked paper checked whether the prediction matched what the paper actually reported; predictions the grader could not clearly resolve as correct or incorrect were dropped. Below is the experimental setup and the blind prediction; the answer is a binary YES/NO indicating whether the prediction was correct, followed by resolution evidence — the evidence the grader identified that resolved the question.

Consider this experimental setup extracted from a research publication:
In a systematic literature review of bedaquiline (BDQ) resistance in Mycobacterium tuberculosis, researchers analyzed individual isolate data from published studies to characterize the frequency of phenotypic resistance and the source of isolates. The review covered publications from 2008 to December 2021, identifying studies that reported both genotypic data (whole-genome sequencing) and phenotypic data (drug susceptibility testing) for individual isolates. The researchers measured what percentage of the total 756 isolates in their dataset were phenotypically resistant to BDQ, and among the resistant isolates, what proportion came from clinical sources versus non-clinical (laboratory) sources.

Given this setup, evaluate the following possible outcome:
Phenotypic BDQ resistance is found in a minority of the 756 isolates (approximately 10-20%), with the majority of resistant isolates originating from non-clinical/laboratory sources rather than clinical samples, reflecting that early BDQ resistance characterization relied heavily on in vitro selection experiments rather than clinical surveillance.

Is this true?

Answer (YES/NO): NO